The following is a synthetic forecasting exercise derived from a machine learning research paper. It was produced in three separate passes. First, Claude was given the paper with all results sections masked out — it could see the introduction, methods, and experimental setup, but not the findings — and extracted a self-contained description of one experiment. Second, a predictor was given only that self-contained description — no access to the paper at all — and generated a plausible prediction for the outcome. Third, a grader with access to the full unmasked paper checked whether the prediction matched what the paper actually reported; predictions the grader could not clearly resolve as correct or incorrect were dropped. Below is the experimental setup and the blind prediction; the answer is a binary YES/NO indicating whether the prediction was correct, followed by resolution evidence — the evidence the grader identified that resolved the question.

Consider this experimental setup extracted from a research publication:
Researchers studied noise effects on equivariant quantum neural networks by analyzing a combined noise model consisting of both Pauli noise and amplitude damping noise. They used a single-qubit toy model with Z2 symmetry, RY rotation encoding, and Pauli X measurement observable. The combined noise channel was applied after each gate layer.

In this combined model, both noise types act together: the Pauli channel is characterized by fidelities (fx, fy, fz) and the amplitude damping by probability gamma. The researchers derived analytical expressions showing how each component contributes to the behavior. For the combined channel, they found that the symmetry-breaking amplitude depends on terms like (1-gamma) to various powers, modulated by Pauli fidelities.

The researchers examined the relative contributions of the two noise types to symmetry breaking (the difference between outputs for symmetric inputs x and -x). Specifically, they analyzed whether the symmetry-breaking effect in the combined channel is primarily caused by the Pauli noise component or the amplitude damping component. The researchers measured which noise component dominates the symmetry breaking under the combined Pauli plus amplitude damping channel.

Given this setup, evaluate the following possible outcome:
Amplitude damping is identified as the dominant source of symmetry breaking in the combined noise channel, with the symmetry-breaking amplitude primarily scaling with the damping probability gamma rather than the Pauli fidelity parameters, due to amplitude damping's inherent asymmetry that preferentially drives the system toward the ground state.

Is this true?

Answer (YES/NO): YES